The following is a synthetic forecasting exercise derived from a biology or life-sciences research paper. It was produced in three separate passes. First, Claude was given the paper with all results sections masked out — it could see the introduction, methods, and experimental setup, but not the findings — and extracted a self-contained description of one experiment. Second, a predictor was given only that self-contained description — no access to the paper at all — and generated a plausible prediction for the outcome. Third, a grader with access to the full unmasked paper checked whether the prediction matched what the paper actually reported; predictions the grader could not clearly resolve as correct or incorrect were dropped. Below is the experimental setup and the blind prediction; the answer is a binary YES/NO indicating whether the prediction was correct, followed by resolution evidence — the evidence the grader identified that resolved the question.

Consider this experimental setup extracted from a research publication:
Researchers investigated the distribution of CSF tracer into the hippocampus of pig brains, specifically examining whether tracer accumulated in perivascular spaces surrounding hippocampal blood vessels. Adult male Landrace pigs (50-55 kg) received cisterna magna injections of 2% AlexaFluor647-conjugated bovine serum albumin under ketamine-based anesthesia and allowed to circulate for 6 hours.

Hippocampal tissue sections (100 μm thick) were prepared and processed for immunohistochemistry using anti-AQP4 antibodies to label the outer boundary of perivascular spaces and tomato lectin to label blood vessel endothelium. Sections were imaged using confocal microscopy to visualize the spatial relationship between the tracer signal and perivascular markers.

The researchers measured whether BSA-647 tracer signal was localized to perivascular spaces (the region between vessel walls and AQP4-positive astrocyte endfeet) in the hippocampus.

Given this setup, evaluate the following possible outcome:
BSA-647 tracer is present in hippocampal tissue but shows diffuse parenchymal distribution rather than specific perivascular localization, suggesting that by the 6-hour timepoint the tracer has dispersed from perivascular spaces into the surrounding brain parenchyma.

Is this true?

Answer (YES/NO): NO